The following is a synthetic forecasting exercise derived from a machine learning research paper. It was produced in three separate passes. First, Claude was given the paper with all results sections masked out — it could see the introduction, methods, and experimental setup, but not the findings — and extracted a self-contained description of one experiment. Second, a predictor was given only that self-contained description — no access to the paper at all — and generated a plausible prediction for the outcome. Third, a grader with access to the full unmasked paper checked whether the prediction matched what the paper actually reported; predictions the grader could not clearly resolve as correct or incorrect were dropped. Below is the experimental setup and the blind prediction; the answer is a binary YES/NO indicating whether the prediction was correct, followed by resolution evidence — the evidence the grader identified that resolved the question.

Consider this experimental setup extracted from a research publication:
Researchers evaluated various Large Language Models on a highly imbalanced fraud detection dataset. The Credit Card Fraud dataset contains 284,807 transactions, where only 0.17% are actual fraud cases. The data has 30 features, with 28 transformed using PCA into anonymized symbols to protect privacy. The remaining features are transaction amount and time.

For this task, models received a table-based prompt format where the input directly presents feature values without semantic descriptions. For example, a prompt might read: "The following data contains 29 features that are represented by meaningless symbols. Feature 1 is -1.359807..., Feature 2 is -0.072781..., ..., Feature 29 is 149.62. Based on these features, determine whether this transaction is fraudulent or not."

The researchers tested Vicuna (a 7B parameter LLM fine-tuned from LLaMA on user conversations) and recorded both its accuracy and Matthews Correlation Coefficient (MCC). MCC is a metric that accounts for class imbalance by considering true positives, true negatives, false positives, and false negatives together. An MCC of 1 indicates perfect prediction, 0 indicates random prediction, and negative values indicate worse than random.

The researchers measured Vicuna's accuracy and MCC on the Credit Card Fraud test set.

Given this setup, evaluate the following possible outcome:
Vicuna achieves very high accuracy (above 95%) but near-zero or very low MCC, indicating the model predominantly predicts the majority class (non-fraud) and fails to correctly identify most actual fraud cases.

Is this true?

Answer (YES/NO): YES